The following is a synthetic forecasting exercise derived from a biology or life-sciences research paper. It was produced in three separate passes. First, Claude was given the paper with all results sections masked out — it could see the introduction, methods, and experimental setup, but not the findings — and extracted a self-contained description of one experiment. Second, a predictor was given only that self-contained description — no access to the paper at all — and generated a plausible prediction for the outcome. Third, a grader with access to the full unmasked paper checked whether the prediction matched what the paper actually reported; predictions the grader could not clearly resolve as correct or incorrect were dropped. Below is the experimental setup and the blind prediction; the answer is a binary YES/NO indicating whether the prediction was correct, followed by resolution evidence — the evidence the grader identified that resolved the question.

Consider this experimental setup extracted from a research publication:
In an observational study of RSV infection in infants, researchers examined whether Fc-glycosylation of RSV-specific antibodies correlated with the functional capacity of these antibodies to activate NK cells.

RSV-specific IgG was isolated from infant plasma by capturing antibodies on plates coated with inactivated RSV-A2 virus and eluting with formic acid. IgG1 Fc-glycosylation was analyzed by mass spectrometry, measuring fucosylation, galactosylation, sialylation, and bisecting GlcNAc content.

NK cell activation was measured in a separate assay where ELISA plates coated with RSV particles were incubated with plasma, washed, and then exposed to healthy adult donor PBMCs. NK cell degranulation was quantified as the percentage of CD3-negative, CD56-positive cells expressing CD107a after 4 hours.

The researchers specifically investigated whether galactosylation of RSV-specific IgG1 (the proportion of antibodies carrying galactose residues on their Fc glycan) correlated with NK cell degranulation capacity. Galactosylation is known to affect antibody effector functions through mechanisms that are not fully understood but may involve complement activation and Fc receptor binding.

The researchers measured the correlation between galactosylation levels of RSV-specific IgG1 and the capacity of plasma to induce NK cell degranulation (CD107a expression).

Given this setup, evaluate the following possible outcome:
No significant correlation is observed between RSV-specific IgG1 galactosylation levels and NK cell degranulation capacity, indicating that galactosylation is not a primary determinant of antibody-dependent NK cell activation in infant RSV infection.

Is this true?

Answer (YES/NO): NO